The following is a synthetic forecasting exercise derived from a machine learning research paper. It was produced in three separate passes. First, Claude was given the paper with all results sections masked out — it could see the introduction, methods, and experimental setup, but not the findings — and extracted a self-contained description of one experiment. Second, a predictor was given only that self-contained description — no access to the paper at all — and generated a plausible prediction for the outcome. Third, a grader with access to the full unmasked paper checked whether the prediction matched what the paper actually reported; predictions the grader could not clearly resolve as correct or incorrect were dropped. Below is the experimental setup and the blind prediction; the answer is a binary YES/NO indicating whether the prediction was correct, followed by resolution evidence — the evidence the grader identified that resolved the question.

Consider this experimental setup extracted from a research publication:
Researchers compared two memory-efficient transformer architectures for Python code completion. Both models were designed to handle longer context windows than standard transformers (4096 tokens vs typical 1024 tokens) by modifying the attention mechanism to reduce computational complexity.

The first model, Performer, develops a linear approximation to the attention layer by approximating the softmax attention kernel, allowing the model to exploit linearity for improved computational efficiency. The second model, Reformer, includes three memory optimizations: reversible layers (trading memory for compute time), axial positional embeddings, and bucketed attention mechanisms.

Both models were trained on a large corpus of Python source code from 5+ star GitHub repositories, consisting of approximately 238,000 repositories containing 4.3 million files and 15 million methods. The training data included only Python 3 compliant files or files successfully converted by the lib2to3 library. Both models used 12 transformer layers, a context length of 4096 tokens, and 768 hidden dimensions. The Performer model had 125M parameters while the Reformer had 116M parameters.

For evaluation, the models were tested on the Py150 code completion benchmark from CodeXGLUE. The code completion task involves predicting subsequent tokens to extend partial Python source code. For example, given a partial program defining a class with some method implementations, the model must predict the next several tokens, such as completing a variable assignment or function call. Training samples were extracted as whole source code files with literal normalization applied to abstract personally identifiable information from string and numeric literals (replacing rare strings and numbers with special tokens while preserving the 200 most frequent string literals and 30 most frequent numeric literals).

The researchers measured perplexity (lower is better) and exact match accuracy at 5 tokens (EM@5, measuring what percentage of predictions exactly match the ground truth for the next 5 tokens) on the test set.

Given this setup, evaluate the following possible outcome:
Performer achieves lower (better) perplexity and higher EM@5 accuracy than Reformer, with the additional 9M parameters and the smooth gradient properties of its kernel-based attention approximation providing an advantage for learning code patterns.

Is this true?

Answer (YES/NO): NO